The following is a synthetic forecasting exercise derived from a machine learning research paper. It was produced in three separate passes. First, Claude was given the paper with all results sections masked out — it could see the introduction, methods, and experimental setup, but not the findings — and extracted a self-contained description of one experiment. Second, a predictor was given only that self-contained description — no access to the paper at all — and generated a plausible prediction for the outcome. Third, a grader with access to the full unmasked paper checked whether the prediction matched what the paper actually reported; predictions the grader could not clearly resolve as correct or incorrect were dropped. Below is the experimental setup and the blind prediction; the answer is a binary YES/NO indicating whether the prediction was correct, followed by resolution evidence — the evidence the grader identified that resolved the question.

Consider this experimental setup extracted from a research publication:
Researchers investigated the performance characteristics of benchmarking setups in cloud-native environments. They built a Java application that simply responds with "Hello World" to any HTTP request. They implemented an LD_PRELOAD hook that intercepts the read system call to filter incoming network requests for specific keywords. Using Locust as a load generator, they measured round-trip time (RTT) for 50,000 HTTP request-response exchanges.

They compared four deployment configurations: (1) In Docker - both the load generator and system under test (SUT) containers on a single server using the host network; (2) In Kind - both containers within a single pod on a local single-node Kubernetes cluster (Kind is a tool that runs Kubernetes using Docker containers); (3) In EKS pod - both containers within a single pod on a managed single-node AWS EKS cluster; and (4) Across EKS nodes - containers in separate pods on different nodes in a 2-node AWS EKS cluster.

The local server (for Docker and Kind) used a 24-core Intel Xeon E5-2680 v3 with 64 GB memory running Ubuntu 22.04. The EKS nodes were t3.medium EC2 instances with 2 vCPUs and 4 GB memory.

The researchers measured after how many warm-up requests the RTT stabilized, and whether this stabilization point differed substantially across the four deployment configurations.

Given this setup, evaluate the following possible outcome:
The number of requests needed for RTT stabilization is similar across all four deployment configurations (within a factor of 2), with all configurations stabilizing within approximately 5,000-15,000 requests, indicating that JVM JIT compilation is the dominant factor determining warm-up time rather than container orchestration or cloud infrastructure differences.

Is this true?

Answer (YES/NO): NO